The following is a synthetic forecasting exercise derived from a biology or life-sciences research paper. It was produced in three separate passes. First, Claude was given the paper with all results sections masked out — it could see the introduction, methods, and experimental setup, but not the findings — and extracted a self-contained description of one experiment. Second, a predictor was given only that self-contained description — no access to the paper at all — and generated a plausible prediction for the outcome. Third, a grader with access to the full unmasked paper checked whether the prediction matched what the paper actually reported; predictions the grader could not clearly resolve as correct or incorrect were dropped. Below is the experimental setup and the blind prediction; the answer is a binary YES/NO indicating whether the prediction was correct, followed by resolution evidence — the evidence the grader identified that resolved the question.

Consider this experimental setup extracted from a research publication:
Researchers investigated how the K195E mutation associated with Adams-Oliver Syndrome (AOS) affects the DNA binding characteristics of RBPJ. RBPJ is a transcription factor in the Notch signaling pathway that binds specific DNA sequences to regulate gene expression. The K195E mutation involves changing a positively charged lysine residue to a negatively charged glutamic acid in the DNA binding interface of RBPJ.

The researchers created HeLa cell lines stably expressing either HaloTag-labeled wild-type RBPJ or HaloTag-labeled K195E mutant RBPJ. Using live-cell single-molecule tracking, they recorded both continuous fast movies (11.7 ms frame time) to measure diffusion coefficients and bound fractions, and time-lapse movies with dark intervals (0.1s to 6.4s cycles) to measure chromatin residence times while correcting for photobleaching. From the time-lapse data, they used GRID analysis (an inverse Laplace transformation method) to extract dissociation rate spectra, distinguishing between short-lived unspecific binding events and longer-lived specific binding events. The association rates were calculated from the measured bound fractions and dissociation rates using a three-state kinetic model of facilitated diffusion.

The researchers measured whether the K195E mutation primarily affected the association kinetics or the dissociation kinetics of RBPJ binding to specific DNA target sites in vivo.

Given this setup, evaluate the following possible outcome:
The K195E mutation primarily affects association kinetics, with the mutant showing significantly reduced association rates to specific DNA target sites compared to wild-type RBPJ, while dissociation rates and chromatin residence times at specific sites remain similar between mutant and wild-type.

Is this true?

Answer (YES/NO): NO